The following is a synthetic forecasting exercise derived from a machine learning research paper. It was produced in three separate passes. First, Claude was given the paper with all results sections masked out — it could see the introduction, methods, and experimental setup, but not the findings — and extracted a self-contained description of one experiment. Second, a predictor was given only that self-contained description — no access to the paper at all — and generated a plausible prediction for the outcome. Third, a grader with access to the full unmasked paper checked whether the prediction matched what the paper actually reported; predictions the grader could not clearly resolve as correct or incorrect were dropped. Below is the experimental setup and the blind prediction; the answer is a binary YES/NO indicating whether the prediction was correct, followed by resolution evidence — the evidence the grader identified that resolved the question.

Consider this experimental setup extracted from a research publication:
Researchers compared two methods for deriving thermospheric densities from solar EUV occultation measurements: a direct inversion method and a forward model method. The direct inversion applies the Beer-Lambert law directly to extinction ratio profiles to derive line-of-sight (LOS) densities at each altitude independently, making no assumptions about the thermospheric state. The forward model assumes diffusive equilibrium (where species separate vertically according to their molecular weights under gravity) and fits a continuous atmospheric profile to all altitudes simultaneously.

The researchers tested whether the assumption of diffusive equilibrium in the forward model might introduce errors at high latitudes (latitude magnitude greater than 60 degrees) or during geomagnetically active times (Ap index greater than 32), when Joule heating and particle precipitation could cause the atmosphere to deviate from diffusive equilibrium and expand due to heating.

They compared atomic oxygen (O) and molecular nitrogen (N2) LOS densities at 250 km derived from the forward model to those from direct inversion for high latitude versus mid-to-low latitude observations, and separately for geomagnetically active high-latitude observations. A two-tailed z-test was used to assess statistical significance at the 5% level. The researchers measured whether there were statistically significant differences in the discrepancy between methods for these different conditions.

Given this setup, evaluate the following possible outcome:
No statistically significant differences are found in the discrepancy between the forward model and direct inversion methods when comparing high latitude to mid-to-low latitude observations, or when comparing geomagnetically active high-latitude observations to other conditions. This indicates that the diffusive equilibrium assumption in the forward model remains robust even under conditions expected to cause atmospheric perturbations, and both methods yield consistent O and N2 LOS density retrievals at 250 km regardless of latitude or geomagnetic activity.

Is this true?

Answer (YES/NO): YES